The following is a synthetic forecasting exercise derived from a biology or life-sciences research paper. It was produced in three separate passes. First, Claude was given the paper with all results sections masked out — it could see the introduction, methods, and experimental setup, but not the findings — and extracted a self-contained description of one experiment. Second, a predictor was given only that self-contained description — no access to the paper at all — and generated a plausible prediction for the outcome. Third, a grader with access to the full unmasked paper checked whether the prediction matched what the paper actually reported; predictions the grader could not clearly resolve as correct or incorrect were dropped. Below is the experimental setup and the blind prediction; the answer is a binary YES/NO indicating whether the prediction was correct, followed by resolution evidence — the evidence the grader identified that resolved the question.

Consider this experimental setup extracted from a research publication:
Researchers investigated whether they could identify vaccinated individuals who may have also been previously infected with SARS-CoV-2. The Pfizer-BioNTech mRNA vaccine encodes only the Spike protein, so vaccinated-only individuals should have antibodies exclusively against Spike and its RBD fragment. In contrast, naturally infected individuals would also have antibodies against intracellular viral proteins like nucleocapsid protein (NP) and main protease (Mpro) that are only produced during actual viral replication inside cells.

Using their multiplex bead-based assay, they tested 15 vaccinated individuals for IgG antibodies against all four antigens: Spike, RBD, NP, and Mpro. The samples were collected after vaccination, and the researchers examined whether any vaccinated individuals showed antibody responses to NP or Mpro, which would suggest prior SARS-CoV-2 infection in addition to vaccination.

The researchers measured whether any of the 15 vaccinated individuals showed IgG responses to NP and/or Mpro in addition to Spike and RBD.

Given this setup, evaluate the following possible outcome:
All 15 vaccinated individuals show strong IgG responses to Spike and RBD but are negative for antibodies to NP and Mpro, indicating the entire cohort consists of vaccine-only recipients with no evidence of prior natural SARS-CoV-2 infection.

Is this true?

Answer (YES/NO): YES